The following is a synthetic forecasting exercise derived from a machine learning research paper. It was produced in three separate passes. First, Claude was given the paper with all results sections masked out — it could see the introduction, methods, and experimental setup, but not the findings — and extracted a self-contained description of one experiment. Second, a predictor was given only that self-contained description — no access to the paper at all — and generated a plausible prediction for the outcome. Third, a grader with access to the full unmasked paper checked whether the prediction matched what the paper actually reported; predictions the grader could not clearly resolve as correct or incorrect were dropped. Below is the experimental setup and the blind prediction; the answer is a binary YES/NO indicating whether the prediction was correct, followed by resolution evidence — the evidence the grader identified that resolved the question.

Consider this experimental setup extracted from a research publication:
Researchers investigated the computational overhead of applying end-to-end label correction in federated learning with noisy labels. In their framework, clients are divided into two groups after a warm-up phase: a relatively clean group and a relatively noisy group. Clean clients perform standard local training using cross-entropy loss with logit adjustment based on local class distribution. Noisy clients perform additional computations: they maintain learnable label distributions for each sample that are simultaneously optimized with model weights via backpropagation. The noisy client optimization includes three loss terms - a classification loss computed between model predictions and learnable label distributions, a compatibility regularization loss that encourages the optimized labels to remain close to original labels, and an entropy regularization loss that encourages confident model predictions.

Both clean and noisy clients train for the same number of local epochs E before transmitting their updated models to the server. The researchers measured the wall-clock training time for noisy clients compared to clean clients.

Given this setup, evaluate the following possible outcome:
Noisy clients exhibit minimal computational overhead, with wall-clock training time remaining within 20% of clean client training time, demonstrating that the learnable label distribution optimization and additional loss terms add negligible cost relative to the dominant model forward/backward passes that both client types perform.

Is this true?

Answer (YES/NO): NO